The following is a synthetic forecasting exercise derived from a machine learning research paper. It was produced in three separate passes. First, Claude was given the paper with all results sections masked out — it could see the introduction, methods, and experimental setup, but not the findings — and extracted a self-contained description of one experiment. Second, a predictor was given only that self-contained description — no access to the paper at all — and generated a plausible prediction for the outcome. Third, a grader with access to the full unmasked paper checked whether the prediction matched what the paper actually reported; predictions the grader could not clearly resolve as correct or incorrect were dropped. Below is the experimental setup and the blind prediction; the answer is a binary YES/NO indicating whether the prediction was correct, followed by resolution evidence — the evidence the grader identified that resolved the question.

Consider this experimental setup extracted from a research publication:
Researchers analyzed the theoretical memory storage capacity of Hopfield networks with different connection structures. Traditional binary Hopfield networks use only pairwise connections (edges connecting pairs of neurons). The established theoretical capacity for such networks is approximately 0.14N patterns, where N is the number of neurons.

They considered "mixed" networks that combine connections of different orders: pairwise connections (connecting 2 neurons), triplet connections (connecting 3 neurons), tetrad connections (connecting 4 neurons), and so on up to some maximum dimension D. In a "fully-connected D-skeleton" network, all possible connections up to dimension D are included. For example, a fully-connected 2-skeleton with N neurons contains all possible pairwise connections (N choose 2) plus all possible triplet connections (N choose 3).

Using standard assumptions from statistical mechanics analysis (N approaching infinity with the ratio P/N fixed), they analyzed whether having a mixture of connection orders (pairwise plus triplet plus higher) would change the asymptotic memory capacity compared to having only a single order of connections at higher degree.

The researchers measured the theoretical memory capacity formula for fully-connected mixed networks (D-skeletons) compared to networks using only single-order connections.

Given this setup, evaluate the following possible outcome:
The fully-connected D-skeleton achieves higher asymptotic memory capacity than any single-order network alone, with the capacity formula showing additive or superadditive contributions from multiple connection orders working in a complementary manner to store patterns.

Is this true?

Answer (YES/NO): YES